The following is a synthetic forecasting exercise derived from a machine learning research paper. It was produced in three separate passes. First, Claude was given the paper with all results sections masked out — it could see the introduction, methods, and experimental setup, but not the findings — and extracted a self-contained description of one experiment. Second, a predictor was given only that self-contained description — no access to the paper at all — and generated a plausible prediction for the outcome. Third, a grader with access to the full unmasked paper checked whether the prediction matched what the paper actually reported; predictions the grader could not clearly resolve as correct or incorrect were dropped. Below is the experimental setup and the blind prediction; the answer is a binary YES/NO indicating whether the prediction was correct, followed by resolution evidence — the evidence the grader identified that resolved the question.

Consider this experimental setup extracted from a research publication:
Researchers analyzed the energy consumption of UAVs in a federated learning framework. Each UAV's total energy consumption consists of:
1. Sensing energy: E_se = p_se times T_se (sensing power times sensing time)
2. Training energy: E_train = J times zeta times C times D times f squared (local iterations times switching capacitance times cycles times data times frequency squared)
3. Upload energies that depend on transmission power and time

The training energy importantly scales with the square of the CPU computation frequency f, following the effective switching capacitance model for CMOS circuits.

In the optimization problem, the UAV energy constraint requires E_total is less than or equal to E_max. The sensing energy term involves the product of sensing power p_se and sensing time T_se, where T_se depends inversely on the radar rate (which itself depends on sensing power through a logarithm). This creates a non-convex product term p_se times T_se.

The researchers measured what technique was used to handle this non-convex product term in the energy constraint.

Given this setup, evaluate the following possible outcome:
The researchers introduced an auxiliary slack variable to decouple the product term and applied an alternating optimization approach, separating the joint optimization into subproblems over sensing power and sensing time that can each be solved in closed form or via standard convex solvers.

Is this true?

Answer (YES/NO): NO